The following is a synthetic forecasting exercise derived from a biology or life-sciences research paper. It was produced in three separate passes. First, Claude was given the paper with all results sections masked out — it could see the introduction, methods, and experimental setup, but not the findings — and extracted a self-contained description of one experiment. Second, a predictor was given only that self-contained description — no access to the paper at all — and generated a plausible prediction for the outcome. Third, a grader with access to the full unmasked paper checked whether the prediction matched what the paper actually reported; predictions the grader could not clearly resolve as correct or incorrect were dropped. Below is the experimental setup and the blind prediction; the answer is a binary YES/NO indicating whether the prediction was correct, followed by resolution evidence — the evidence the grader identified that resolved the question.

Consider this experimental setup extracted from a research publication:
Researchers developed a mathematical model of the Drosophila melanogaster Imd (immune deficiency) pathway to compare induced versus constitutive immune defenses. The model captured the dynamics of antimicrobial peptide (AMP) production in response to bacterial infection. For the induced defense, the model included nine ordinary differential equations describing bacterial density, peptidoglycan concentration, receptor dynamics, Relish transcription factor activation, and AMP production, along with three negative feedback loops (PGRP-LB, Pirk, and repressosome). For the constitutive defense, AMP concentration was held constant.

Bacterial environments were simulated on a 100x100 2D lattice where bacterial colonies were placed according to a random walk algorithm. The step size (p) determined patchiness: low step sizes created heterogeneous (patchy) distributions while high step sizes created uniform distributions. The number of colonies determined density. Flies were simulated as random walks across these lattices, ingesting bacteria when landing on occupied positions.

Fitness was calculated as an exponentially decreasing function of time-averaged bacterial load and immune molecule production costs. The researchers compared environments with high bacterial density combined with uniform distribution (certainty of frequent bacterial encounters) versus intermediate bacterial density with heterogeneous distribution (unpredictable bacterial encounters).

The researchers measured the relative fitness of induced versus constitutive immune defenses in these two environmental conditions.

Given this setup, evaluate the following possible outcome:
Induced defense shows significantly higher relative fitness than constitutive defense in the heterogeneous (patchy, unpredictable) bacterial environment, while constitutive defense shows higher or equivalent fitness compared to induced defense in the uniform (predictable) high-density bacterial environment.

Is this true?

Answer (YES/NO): YES